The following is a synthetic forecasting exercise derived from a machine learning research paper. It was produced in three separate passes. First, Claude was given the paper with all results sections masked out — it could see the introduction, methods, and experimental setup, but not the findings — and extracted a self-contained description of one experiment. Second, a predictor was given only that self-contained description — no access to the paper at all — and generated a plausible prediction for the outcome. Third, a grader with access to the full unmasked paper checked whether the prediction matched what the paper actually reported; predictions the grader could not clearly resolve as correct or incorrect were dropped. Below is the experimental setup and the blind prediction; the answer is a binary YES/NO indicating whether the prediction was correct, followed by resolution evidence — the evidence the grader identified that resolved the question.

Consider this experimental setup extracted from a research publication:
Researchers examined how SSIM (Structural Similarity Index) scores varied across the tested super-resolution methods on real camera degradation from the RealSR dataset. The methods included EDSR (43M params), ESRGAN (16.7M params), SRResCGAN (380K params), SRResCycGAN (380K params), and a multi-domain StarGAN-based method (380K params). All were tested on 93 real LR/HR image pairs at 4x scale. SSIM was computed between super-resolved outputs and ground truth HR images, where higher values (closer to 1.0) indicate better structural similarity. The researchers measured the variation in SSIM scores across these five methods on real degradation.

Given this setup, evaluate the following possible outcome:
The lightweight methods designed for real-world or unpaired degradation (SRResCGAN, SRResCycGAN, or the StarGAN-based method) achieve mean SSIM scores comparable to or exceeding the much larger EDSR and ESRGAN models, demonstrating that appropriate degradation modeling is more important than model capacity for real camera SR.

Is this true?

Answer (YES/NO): YES